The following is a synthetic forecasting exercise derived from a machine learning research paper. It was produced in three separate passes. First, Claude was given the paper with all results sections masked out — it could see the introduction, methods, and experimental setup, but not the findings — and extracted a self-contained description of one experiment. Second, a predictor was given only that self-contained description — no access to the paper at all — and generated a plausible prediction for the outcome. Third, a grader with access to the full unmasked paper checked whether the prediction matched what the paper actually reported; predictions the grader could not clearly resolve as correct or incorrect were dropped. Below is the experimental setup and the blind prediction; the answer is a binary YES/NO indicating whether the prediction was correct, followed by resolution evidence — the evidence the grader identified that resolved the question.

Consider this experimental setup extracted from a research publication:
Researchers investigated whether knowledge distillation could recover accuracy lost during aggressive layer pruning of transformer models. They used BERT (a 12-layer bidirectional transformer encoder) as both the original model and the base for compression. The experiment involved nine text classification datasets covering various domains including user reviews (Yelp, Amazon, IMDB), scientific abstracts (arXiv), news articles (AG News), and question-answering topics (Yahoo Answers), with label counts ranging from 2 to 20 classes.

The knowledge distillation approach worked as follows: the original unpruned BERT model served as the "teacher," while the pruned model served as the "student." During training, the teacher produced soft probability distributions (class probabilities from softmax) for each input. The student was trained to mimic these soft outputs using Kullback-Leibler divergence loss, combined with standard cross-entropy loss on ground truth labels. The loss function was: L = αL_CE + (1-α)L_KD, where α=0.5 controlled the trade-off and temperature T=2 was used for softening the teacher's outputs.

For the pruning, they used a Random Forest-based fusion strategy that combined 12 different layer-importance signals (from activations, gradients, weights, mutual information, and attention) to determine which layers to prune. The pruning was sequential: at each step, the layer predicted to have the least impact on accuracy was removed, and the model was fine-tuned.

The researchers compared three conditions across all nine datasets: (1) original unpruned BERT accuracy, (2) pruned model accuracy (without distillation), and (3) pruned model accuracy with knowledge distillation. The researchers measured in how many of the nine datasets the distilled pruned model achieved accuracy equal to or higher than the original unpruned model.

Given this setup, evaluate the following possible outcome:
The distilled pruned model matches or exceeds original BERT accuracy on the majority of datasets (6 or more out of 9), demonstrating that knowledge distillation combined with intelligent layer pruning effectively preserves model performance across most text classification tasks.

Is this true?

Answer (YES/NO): YES